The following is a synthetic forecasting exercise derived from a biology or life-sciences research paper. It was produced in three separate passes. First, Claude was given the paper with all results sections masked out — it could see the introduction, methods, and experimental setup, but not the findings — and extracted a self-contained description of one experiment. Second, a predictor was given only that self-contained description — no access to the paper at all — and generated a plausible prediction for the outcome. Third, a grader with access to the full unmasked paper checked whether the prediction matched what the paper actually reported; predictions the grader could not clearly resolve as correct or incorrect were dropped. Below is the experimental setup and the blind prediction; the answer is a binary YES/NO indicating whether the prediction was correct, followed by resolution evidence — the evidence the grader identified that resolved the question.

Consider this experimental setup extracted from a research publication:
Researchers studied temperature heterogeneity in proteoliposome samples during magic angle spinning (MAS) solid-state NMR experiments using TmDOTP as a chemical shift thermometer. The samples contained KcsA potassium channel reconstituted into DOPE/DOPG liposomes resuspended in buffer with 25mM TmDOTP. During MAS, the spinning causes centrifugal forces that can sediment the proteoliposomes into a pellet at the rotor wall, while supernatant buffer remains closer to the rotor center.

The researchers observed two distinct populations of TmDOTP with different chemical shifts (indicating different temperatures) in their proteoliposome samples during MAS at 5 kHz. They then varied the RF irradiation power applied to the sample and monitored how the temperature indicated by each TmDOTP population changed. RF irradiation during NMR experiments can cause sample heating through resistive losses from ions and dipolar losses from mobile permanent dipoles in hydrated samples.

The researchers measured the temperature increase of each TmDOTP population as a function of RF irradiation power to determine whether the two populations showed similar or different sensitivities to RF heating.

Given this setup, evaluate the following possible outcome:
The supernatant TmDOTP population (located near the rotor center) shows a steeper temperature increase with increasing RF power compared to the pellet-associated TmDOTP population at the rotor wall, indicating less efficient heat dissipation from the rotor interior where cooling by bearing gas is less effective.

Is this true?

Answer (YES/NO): YES